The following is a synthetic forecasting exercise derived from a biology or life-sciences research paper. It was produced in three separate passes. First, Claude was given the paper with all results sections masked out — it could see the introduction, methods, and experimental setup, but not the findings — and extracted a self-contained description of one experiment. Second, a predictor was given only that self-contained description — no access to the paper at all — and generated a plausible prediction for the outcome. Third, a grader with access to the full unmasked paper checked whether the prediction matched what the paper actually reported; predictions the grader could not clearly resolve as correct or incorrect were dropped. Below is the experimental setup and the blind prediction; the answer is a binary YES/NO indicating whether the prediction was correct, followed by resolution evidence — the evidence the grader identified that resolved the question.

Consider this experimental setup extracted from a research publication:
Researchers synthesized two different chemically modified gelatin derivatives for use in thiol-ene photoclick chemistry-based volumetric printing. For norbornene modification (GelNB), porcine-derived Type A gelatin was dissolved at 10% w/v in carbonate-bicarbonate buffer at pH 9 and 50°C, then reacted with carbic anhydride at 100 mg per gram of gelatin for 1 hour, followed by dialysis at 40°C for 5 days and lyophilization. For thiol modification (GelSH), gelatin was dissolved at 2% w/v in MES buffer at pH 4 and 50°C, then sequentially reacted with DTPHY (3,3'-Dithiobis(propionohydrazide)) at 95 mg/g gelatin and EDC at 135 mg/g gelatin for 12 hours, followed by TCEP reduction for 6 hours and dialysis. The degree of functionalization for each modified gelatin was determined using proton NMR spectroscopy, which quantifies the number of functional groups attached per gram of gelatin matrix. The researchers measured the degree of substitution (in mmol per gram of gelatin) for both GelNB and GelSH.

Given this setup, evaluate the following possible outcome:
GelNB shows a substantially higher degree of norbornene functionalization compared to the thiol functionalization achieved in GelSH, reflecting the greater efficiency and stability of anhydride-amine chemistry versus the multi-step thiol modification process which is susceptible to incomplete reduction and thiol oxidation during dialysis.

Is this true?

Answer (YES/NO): NO